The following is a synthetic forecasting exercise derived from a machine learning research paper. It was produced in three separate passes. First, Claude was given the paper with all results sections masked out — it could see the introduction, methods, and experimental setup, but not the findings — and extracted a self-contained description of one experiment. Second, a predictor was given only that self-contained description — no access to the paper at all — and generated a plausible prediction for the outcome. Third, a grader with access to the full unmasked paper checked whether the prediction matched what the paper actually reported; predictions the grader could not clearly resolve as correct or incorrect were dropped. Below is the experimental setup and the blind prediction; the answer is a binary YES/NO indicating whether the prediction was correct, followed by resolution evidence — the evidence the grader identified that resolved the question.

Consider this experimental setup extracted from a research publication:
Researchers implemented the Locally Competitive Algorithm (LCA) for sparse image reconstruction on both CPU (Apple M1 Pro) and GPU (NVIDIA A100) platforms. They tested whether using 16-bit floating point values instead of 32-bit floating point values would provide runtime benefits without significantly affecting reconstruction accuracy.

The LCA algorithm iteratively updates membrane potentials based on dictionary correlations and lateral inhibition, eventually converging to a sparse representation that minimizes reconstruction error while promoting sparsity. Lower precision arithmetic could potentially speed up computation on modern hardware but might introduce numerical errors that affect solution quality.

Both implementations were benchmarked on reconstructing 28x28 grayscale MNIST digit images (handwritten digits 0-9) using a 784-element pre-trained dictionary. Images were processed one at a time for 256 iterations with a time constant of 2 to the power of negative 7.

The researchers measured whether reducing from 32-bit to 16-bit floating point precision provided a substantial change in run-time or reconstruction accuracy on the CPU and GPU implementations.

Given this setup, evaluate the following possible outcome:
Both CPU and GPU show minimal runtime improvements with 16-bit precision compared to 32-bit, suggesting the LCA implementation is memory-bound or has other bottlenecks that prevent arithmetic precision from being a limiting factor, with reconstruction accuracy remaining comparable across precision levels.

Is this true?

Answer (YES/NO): YES